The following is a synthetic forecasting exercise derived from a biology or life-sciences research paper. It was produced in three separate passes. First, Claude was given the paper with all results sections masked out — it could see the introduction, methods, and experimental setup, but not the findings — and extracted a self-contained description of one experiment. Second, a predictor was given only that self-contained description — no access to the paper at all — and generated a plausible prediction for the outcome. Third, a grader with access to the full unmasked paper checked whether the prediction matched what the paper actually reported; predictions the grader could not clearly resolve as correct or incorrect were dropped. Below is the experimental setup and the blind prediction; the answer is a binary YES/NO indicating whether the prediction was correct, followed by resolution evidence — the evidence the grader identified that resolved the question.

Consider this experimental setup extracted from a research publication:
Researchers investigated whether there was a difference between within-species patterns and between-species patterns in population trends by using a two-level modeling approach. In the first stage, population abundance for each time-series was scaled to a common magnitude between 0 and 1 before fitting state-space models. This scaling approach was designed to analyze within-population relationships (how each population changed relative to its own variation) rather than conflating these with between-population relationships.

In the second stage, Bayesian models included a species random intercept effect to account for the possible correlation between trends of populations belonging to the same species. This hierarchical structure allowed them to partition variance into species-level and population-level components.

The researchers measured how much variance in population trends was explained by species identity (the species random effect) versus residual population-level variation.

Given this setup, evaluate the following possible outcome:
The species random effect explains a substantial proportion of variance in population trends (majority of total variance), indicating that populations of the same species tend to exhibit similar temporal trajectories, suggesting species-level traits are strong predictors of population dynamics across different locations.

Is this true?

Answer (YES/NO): NO